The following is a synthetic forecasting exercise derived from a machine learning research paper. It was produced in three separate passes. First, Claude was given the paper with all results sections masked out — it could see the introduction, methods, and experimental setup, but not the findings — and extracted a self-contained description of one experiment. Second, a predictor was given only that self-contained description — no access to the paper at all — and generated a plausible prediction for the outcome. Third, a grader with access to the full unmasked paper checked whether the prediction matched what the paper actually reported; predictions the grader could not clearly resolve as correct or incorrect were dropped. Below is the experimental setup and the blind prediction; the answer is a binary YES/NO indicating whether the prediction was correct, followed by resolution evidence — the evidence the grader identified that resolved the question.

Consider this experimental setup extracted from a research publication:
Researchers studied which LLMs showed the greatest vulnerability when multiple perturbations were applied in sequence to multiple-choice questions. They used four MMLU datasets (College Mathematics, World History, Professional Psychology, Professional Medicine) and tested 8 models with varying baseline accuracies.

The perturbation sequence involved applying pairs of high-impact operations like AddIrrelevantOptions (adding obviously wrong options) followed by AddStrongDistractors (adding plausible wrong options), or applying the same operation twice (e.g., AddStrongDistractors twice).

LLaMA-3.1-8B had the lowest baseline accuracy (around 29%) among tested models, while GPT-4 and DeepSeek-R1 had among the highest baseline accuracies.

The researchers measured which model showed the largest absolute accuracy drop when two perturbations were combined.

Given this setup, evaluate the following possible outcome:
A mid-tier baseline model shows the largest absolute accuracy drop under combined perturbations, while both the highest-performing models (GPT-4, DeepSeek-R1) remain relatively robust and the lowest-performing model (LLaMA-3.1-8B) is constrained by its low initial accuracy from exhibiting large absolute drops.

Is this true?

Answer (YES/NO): NO